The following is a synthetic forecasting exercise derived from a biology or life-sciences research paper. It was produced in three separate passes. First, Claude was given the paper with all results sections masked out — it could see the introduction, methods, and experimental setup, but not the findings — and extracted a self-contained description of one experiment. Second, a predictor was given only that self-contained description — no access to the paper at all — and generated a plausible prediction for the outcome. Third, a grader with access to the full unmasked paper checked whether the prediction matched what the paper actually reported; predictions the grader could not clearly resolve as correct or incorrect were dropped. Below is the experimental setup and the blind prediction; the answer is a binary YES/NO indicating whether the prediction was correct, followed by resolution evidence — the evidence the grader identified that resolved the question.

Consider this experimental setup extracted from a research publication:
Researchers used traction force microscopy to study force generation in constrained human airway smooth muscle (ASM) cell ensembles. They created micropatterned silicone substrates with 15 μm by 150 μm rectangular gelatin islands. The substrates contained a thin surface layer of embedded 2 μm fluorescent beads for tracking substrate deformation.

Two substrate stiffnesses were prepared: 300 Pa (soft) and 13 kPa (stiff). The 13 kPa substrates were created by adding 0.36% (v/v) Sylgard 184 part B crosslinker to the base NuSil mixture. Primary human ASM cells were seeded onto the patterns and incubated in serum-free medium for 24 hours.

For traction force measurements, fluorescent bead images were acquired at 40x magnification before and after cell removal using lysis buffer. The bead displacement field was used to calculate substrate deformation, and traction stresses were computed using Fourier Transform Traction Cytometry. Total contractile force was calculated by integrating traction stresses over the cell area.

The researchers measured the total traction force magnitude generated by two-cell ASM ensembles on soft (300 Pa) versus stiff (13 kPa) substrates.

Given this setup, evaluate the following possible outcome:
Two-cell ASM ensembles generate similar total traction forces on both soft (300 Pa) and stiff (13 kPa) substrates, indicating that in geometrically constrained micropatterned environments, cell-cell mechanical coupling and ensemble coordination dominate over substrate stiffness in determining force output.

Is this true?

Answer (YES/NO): NO